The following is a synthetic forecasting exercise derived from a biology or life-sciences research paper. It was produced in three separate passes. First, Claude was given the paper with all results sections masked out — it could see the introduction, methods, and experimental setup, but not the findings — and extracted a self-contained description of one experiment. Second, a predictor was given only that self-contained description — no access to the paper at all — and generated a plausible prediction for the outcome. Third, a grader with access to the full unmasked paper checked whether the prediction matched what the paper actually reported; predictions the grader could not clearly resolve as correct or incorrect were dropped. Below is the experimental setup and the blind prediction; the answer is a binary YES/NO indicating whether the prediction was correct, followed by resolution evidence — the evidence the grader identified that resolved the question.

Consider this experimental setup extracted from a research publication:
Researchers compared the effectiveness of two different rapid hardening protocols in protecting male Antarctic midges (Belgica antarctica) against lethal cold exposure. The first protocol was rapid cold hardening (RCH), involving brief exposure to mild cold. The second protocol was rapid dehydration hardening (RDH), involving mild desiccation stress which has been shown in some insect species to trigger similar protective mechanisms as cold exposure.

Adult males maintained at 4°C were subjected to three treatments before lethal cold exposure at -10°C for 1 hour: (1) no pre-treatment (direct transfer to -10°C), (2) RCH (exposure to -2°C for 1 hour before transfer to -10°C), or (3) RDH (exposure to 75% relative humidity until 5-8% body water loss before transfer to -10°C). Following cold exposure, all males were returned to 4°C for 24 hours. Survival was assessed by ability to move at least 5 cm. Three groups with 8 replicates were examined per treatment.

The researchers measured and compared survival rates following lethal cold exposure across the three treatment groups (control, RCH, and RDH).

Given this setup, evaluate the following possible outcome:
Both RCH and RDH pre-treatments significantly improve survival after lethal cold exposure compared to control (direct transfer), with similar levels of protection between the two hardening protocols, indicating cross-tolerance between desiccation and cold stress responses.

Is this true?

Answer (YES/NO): NO